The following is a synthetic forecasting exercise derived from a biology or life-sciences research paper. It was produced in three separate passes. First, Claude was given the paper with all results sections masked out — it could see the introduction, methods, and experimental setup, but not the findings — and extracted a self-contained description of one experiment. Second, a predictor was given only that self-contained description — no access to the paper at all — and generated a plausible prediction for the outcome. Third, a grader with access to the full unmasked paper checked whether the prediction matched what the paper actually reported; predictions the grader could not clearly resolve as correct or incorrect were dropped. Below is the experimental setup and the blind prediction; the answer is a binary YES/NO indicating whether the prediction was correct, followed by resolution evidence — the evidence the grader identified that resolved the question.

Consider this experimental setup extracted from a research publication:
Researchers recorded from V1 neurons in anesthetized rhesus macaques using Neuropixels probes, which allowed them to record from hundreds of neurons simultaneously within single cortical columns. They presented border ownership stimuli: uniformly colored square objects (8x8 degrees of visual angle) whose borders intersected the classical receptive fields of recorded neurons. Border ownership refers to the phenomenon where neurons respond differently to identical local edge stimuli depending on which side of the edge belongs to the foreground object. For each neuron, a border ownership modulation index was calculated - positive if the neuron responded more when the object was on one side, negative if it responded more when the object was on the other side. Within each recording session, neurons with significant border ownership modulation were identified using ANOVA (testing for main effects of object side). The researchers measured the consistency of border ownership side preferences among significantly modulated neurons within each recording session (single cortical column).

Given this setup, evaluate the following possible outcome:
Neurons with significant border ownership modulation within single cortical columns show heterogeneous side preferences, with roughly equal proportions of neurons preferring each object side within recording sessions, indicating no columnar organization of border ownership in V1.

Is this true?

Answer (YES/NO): NO